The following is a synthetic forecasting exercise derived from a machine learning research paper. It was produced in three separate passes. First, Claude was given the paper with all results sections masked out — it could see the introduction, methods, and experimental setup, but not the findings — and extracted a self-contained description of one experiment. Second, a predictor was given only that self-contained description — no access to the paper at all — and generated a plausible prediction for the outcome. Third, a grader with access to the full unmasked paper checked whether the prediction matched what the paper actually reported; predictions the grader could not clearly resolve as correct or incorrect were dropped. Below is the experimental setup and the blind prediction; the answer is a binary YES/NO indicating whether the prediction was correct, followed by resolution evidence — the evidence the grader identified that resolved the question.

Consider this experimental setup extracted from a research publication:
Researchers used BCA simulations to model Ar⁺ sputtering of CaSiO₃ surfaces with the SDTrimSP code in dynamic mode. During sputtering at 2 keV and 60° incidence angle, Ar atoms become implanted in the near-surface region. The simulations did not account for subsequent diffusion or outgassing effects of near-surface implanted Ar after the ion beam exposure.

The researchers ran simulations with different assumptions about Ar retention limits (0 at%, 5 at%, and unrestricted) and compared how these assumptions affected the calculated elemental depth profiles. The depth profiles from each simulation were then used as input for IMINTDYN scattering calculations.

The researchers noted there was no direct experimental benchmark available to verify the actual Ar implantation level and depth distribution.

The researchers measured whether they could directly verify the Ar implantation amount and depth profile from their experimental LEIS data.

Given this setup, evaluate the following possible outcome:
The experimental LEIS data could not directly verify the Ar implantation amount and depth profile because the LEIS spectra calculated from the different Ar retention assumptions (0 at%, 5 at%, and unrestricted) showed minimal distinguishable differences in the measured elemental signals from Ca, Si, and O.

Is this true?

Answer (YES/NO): NO